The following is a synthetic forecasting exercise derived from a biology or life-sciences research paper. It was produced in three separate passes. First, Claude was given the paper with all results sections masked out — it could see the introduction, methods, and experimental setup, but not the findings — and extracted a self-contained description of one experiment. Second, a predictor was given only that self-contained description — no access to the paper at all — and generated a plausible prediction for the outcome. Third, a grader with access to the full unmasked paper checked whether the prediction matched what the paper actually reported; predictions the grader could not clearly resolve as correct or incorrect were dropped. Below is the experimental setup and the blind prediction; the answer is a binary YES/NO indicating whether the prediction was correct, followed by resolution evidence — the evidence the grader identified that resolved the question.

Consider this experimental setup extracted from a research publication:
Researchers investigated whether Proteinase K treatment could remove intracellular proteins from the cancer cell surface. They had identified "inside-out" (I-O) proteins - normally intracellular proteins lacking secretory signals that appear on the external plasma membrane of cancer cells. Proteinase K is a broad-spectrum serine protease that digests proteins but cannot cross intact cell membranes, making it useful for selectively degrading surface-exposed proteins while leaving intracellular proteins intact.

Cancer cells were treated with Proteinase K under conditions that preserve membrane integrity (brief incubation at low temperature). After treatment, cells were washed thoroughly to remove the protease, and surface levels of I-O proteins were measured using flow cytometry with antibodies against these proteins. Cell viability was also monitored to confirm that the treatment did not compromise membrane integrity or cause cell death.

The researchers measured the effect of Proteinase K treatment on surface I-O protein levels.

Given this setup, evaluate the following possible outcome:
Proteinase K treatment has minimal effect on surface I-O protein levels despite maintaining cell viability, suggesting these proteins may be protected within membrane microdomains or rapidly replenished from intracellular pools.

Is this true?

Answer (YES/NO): NO